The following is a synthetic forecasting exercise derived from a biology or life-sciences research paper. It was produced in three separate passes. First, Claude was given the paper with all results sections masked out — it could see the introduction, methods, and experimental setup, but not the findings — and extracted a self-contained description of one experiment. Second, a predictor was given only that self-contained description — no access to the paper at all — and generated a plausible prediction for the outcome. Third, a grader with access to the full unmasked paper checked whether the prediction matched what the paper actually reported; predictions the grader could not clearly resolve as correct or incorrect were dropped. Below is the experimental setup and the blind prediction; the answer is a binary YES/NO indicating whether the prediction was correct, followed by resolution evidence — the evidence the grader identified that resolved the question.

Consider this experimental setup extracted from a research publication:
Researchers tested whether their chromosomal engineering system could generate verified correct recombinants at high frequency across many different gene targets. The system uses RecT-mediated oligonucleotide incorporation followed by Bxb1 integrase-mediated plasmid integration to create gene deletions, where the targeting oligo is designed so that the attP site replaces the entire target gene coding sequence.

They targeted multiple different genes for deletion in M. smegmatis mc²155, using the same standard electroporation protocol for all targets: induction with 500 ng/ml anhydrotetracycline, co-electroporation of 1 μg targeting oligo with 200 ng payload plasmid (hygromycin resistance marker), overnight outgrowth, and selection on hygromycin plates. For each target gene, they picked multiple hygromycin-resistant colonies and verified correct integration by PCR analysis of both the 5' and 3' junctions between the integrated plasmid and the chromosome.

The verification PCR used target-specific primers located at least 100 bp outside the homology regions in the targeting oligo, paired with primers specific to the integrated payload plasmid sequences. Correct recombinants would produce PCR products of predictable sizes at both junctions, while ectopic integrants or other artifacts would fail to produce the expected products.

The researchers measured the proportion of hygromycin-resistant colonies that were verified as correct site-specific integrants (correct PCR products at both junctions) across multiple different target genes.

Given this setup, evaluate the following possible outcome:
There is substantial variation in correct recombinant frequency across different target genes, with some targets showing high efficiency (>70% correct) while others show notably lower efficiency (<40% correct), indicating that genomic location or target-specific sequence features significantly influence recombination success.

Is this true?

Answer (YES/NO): NO